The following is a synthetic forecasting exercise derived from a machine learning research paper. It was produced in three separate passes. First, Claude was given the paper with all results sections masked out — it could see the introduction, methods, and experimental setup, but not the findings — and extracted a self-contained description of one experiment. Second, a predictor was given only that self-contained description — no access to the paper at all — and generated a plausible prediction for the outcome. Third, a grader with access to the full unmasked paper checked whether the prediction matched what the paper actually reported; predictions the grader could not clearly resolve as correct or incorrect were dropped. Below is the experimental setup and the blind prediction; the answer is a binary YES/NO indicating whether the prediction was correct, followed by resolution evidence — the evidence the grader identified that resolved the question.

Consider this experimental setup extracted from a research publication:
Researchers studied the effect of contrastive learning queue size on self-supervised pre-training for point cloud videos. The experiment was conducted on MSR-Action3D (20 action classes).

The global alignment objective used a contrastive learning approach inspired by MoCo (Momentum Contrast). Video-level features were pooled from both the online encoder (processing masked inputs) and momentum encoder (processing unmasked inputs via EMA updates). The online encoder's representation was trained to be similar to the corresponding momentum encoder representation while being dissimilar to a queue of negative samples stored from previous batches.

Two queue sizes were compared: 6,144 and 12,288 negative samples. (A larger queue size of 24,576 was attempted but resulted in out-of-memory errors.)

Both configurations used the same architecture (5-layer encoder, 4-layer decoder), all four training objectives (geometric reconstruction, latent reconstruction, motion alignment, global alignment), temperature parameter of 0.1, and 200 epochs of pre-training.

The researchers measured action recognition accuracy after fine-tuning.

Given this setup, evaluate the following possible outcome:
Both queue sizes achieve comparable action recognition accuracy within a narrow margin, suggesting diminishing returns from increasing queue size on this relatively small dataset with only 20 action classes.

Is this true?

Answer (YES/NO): NO